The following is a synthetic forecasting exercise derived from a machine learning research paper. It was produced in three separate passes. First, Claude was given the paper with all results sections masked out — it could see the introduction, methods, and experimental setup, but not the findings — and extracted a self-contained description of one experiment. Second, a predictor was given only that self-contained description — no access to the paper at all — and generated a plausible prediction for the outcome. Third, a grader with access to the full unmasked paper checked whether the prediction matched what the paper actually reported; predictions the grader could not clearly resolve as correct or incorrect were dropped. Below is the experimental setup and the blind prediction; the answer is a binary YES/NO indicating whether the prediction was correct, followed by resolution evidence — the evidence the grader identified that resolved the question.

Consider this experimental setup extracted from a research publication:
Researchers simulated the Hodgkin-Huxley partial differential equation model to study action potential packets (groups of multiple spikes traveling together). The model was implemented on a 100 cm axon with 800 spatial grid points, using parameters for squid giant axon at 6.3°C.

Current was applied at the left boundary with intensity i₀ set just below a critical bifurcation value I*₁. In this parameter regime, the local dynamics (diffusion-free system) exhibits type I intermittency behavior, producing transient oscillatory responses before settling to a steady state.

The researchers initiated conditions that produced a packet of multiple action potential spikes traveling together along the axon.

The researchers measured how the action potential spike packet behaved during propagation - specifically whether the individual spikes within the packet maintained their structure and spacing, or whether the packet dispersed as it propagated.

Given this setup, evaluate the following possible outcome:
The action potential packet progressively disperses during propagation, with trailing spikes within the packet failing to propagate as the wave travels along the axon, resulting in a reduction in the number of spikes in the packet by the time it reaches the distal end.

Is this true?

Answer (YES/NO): NO